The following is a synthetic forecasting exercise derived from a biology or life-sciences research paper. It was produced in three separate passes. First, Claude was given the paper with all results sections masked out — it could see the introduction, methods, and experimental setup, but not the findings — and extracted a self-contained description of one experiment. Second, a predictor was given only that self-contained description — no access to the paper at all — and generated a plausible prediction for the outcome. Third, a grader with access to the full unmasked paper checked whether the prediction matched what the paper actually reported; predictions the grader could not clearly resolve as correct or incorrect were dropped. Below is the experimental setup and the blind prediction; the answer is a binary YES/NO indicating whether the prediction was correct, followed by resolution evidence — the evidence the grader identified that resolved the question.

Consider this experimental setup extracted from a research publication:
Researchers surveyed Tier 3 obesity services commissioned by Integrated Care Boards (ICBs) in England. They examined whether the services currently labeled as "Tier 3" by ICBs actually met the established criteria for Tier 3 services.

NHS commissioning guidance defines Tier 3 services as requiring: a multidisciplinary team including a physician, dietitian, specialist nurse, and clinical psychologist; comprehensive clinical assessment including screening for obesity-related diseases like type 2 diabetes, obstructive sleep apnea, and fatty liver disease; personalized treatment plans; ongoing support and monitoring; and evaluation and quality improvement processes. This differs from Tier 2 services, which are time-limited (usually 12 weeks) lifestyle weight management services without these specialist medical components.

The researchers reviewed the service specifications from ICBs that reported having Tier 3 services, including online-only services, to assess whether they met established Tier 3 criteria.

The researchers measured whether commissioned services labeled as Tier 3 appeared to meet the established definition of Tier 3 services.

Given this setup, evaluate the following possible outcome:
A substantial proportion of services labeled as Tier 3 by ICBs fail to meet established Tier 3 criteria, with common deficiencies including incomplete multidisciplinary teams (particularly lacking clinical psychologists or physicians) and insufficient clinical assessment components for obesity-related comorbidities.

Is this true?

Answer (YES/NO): NO